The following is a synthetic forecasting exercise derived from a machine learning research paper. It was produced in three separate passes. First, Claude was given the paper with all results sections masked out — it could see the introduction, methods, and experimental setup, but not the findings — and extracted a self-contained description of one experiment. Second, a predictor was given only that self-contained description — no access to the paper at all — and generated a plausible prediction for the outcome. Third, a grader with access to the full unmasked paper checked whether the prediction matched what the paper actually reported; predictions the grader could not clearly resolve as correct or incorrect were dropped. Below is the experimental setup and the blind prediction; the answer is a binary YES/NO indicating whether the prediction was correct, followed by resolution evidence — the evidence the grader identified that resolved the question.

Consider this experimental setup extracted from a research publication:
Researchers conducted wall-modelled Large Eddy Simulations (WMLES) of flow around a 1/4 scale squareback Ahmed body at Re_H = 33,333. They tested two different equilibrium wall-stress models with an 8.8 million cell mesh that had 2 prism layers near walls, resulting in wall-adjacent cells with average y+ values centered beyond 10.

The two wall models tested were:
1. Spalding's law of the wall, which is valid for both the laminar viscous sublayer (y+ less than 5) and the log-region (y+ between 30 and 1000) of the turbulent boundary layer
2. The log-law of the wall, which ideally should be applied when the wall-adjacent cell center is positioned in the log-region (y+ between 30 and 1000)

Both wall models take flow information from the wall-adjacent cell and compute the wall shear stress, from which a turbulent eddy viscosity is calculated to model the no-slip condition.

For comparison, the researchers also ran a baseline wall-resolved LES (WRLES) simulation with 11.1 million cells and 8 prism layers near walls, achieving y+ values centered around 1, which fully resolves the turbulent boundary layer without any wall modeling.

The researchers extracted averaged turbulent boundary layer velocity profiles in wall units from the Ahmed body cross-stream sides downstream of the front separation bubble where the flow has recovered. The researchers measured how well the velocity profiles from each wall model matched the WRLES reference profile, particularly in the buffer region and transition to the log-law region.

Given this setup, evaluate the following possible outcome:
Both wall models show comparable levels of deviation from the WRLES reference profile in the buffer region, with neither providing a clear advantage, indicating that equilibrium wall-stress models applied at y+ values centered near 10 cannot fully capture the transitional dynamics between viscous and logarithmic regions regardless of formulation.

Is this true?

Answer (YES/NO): NO